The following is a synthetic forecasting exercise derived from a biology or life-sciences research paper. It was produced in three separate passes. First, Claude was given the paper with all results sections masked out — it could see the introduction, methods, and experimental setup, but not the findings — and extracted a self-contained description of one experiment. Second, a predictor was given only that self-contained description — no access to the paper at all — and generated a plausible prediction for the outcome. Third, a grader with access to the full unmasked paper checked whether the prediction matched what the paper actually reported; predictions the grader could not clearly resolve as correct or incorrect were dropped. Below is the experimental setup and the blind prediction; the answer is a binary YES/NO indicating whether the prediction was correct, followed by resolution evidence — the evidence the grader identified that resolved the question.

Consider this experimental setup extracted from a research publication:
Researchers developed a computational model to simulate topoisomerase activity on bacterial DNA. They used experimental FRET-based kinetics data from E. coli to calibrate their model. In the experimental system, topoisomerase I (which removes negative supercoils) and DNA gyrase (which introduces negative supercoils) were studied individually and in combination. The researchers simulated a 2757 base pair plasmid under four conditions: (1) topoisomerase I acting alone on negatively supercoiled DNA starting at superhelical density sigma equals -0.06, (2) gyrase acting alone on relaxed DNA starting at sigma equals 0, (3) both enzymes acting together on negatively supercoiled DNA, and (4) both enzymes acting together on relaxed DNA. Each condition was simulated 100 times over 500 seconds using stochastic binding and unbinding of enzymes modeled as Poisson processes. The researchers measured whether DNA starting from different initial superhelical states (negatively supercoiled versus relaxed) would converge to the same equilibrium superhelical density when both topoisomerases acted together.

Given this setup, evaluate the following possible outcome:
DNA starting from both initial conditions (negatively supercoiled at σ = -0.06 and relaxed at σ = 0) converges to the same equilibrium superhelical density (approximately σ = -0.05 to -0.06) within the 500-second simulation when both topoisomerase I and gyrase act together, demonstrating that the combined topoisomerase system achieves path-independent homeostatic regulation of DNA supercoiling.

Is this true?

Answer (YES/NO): NO